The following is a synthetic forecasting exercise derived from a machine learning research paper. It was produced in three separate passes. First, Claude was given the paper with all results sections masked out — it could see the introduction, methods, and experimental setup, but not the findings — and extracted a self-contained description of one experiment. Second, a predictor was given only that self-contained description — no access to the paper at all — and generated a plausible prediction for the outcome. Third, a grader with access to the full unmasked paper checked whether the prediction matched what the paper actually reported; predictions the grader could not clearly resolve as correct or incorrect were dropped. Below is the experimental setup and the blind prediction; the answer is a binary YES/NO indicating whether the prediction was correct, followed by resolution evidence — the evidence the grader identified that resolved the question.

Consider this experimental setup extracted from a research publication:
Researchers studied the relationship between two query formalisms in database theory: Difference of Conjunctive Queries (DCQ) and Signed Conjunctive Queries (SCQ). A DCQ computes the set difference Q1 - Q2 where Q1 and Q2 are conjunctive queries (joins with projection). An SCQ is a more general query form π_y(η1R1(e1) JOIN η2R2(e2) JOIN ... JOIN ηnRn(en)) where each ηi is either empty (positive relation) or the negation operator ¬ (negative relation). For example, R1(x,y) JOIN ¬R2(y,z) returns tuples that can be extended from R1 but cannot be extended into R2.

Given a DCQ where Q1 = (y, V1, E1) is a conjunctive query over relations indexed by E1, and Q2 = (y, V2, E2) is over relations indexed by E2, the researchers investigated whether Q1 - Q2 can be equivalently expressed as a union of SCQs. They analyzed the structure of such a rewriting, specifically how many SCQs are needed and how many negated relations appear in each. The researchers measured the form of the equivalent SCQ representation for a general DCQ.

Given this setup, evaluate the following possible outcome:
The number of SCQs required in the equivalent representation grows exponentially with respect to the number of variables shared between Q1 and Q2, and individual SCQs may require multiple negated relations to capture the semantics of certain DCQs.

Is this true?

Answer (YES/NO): NO